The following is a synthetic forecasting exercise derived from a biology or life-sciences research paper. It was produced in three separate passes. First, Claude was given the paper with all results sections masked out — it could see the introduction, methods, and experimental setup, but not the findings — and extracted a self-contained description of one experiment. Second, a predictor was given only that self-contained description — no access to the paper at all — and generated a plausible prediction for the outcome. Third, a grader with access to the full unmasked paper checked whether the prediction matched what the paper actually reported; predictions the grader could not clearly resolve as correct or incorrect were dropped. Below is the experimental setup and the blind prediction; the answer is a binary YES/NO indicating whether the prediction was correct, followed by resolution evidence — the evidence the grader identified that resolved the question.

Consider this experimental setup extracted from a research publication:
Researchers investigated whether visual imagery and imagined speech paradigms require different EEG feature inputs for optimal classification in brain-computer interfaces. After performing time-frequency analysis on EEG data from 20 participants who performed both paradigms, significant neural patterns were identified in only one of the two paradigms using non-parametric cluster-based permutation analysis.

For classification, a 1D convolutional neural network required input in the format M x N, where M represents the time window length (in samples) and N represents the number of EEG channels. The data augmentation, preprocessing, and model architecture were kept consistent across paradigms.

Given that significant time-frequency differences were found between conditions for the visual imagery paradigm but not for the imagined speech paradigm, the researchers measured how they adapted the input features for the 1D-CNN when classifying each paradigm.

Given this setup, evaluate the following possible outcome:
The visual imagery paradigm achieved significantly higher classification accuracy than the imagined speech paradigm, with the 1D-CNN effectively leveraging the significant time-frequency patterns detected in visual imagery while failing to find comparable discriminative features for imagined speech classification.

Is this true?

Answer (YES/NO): NO